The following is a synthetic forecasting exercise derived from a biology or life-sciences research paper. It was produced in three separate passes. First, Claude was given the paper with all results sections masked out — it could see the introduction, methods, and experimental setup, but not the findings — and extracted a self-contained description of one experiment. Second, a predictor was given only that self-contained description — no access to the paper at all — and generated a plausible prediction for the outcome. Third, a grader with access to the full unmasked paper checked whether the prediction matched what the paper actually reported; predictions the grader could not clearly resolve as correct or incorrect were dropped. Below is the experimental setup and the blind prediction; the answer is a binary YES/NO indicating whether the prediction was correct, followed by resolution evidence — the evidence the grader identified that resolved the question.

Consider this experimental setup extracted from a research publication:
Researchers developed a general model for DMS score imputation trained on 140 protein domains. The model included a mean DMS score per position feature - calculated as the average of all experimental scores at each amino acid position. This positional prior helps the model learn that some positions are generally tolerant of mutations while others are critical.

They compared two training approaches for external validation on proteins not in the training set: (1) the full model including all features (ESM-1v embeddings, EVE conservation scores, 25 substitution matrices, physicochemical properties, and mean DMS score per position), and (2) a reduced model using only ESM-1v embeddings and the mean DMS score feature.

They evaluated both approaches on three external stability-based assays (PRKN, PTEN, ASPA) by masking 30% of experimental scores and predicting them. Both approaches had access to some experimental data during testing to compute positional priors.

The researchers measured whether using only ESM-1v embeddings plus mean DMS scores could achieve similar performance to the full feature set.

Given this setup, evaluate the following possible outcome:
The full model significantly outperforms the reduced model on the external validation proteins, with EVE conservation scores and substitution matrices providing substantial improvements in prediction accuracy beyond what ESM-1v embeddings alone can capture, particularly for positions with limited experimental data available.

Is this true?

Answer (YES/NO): NO